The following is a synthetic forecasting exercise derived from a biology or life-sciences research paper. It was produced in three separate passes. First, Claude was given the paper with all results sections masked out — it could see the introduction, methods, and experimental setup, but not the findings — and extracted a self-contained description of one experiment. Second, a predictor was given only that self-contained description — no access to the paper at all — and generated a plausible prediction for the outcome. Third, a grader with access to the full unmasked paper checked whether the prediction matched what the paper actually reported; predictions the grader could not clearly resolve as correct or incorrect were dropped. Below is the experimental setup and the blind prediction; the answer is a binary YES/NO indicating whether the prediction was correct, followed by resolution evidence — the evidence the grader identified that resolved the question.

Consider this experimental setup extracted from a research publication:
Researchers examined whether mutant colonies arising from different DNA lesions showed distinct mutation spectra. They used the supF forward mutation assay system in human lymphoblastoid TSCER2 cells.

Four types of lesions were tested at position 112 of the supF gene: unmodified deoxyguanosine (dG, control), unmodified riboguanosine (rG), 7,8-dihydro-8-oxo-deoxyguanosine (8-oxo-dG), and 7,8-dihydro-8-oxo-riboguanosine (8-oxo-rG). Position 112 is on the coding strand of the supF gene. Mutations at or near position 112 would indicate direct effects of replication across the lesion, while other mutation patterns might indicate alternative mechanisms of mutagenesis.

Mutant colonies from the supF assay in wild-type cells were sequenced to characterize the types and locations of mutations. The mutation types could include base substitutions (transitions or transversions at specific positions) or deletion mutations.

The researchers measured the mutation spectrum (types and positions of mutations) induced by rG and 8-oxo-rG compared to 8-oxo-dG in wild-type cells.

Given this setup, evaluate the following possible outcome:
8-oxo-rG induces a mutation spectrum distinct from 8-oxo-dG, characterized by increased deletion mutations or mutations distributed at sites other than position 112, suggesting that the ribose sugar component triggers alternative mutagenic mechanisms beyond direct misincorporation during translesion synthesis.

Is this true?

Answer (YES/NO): YES